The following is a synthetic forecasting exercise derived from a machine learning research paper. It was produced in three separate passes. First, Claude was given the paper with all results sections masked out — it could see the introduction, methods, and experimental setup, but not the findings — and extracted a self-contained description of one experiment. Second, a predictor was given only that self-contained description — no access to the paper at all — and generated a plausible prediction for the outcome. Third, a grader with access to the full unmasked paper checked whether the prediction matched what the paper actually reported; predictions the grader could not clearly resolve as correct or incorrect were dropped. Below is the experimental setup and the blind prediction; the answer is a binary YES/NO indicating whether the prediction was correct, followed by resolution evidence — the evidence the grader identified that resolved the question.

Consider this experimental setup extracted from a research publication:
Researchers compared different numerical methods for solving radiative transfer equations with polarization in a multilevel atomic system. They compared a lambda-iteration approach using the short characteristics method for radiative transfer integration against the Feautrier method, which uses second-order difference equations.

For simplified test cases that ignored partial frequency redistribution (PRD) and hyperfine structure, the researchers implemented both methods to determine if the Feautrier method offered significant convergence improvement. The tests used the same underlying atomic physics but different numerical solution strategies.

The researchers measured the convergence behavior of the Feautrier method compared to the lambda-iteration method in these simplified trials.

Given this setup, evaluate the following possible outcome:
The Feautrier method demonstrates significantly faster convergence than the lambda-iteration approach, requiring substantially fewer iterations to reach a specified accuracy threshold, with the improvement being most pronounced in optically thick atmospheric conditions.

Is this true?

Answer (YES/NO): NO